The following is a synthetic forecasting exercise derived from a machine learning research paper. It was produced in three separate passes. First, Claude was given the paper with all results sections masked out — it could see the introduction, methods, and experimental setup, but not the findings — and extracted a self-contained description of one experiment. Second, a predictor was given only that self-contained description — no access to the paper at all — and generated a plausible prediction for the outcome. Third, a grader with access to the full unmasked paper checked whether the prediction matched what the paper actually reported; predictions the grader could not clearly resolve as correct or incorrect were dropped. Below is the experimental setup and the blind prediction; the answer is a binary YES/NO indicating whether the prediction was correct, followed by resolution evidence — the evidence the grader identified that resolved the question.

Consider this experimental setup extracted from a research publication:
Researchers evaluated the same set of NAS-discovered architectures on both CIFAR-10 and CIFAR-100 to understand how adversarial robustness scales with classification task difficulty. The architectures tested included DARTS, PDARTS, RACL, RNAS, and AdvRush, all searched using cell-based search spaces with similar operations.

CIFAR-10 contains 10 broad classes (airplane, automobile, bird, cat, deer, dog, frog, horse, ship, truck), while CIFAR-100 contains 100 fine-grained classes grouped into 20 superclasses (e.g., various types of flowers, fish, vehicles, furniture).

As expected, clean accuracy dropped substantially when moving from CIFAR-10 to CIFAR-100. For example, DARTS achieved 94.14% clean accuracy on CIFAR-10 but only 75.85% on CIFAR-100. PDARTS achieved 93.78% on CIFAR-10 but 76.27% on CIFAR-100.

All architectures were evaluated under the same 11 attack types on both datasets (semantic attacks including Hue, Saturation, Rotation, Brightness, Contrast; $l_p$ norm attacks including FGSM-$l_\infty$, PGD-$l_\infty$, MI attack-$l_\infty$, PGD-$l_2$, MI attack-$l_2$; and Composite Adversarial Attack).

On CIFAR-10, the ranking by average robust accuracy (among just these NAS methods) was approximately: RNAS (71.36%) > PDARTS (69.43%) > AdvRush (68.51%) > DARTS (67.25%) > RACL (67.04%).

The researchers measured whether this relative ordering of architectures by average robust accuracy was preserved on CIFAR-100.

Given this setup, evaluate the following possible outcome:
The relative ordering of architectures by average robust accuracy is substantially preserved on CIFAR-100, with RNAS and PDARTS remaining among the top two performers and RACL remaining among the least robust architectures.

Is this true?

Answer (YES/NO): NO